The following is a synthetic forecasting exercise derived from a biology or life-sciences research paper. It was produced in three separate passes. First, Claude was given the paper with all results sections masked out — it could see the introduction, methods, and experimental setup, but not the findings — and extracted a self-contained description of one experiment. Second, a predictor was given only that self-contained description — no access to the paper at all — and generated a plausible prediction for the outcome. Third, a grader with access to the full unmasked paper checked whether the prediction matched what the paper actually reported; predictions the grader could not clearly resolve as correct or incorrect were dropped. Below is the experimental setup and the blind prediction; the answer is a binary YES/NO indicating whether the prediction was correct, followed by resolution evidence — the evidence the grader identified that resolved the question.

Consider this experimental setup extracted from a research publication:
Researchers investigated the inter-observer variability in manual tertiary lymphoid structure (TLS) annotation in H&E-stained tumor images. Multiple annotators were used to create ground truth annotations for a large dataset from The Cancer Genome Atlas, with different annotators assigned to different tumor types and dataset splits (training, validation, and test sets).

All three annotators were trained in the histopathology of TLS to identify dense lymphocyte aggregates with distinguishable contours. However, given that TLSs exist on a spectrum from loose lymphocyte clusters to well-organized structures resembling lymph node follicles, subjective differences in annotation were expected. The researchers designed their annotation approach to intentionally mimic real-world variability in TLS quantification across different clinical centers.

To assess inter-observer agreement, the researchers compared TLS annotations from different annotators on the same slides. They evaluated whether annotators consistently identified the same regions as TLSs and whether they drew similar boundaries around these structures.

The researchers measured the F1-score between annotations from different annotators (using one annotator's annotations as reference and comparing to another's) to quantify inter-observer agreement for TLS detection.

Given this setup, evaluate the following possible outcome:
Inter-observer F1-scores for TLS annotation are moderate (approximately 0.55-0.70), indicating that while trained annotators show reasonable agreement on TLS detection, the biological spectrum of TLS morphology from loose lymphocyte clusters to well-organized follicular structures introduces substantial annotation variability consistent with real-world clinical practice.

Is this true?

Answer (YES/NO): NO